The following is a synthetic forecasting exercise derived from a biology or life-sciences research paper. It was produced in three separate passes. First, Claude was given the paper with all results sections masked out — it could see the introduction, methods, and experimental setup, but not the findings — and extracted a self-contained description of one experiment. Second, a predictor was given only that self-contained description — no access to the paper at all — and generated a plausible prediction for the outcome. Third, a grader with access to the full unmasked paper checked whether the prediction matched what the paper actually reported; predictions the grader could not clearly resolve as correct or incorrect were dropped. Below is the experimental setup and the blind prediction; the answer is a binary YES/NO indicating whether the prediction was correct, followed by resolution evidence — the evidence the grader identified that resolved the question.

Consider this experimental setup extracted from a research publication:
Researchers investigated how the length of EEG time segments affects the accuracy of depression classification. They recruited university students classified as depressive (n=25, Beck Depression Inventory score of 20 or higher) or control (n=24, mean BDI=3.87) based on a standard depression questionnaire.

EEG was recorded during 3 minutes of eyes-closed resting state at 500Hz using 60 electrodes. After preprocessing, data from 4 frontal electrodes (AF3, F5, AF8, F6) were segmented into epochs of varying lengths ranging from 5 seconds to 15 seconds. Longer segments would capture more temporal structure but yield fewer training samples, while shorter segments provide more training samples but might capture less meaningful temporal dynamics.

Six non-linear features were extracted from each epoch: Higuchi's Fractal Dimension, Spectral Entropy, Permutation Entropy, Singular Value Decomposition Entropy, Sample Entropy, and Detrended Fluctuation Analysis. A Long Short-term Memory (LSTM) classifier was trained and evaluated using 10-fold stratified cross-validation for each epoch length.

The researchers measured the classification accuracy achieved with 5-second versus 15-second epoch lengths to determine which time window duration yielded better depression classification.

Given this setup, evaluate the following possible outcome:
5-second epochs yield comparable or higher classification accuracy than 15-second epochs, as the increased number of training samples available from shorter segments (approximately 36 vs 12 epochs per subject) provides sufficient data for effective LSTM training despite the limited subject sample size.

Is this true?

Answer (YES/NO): NO